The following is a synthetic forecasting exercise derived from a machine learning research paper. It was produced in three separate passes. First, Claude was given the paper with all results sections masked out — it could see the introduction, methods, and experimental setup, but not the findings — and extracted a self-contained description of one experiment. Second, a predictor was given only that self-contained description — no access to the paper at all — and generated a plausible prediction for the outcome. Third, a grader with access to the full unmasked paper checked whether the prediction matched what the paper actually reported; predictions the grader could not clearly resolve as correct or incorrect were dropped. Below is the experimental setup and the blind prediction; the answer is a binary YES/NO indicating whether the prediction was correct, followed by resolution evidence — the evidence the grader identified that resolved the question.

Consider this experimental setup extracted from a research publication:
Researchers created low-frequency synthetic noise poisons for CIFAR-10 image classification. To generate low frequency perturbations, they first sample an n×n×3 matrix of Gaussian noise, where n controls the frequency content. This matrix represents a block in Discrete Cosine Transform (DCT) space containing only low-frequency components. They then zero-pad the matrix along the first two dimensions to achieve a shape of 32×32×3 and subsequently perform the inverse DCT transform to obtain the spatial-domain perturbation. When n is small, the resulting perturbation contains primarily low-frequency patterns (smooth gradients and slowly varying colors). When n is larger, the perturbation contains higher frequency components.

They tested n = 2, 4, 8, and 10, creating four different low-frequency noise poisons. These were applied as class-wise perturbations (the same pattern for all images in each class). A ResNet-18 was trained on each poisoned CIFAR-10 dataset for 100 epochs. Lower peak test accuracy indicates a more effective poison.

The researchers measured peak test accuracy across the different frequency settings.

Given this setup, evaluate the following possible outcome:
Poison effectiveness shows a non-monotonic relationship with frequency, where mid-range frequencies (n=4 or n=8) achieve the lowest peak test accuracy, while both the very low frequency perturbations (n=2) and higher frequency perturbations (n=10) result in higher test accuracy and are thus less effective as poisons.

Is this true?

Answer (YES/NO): NO